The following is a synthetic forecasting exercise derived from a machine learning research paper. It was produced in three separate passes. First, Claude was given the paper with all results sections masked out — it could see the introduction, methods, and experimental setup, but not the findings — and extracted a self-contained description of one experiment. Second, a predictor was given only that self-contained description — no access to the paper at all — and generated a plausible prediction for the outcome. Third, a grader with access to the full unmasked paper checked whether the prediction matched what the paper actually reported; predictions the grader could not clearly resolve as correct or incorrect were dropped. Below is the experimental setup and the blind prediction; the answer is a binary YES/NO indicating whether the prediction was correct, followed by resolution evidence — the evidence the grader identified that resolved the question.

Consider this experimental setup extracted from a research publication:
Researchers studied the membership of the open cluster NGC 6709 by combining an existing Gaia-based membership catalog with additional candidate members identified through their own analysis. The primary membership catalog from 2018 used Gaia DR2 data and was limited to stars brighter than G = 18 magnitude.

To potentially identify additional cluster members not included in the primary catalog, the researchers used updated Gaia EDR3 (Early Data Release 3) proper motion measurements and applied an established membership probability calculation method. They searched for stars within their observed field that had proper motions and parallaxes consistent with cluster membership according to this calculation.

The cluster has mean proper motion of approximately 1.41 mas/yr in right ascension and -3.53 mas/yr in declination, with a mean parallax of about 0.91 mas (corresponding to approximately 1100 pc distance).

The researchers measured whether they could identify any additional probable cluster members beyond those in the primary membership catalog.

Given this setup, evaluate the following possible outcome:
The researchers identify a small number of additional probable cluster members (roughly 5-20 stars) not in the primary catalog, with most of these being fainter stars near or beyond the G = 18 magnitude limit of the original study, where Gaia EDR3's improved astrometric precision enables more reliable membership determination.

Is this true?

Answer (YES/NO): NO